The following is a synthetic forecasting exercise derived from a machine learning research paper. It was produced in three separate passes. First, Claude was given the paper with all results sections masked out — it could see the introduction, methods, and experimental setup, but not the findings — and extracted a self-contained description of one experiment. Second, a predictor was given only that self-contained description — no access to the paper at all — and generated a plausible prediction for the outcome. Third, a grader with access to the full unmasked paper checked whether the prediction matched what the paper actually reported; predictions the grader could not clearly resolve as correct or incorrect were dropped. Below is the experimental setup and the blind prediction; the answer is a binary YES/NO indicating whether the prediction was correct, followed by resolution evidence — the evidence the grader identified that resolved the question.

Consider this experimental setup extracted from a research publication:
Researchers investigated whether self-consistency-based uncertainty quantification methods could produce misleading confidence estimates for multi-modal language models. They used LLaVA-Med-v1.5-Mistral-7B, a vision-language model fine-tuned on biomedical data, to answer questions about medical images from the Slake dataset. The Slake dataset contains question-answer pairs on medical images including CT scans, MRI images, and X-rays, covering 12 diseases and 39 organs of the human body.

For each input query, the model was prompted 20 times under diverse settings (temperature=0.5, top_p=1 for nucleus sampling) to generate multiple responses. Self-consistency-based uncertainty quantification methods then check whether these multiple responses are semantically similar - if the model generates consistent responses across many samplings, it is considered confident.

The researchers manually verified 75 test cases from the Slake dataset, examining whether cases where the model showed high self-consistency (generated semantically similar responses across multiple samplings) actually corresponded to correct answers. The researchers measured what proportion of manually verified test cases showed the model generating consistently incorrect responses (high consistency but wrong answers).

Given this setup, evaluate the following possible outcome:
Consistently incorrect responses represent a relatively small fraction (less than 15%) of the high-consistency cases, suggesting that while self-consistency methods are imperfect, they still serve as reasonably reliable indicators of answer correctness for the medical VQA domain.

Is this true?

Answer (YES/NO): NO